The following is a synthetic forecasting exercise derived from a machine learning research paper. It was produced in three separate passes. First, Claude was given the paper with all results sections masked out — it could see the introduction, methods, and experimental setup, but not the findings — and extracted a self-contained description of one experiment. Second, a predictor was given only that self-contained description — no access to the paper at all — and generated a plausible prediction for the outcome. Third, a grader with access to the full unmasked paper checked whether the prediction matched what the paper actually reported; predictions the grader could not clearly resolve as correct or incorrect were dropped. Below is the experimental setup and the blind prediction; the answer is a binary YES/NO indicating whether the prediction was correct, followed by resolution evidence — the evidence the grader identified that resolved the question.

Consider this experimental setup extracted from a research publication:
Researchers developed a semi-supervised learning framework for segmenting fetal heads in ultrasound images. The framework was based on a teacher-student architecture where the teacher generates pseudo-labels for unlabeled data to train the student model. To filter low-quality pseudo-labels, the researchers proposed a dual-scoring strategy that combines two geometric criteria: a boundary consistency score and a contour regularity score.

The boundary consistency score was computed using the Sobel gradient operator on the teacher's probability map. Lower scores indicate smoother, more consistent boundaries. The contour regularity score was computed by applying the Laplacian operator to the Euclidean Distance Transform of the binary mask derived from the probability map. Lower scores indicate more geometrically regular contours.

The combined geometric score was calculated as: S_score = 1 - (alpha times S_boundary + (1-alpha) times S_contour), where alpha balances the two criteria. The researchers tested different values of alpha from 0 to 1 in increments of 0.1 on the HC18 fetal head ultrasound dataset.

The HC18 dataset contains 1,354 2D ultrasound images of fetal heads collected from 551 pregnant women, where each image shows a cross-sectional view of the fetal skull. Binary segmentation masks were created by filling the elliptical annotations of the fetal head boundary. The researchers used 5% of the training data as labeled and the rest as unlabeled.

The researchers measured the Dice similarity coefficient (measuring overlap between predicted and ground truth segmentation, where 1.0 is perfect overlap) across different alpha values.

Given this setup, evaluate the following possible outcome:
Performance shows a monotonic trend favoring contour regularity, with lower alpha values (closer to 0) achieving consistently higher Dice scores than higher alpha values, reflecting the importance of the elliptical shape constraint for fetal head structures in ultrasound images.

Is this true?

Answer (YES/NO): NO